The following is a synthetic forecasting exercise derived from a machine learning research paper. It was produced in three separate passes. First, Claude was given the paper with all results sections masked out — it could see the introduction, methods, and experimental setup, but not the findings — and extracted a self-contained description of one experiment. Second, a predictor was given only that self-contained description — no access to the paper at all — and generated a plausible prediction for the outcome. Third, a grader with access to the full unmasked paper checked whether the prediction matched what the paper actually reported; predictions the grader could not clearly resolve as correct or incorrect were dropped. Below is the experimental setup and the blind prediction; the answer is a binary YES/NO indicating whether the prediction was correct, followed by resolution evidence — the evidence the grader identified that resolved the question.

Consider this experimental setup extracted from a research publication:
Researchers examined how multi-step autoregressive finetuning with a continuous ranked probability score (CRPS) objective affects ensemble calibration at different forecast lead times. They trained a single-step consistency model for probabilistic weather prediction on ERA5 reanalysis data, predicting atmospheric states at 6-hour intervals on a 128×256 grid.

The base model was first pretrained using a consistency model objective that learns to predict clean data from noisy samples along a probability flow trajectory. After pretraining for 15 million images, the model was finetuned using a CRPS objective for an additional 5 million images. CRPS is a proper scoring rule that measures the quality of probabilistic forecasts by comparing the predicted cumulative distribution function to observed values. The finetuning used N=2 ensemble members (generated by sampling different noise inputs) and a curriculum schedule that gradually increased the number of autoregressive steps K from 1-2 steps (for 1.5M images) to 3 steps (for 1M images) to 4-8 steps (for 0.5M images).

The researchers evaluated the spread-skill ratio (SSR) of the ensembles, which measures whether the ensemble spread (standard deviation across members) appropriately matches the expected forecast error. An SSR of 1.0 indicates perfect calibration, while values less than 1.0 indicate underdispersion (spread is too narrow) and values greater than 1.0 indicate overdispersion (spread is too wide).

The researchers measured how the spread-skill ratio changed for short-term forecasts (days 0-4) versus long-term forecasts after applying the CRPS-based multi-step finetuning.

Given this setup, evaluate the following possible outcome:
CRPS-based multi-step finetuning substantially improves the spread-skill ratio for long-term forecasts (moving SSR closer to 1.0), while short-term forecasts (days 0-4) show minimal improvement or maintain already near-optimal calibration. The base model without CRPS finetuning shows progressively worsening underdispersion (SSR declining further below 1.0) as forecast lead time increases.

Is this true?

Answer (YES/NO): NO